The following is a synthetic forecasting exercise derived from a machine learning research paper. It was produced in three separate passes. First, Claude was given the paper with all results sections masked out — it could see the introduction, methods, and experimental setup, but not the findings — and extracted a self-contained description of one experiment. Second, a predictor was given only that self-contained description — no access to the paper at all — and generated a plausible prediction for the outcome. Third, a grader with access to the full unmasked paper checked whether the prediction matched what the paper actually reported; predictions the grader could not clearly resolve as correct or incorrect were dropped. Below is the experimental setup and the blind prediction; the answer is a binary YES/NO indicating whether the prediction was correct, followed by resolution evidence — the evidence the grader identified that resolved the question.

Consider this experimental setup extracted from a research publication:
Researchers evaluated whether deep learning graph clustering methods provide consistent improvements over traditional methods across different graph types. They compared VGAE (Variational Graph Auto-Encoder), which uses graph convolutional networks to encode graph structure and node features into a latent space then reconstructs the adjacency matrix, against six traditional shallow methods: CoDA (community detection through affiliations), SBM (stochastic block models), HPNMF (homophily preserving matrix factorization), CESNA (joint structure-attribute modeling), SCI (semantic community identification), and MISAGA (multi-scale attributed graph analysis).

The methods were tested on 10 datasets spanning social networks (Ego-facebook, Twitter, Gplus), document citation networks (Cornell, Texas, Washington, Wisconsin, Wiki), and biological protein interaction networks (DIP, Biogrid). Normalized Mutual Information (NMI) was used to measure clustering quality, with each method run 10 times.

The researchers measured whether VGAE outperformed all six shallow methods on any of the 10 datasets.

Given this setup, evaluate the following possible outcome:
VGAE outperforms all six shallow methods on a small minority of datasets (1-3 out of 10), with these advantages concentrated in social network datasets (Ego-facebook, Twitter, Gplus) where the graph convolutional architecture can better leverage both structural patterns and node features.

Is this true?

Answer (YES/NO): NO